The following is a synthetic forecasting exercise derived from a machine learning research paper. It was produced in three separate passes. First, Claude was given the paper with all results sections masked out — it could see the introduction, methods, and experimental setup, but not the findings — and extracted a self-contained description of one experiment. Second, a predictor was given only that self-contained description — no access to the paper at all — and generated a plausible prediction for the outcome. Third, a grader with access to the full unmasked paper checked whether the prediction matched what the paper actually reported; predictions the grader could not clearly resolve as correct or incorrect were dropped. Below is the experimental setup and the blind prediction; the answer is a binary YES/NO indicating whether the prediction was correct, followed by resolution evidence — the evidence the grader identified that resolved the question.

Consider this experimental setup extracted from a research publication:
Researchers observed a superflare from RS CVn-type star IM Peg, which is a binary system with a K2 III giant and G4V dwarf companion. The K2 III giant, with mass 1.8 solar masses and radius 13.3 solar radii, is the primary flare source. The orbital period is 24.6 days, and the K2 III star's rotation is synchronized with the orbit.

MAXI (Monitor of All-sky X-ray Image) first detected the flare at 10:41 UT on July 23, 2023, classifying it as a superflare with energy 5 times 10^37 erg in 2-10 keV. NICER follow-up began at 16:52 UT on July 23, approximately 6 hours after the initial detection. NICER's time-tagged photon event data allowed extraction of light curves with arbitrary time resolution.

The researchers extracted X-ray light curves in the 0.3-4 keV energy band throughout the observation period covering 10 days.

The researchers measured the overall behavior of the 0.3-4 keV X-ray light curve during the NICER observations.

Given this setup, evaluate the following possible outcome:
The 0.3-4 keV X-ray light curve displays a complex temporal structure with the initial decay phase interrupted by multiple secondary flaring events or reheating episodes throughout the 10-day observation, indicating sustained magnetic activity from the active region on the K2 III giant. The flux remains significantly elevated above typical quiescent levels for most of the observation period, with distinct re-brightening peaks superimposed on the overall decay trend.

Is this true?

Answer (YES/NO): NO